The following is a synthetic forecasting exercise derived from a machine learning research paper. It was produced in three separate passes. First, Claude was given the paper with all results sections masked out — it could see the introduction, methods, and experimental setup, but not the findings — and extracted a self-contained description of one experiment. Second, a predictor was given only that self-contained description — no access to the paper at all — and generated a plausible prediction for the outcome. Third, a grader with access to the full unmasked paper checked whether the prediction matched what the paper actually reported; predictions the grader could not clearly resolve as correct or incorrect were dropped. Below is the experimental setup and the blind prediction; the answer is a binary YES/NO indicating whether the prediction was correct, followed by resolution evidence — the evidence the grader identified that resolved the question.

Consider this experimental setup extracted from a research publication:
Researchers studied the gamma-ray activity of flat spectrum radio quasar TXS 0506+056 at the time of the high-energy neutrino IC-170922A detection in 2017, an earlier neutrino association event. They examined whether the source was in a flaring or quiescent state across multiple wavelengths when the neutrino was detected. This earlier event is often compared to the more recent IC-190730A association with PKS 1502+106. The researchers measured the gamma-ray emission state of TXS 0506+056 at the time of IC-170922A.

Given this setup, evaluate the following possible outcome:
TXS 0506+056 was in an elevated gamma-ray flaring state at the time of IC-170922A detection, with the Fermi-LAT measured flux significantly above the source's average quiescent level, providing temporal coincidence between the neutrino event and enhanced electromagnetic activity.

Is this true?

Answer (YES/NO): YES